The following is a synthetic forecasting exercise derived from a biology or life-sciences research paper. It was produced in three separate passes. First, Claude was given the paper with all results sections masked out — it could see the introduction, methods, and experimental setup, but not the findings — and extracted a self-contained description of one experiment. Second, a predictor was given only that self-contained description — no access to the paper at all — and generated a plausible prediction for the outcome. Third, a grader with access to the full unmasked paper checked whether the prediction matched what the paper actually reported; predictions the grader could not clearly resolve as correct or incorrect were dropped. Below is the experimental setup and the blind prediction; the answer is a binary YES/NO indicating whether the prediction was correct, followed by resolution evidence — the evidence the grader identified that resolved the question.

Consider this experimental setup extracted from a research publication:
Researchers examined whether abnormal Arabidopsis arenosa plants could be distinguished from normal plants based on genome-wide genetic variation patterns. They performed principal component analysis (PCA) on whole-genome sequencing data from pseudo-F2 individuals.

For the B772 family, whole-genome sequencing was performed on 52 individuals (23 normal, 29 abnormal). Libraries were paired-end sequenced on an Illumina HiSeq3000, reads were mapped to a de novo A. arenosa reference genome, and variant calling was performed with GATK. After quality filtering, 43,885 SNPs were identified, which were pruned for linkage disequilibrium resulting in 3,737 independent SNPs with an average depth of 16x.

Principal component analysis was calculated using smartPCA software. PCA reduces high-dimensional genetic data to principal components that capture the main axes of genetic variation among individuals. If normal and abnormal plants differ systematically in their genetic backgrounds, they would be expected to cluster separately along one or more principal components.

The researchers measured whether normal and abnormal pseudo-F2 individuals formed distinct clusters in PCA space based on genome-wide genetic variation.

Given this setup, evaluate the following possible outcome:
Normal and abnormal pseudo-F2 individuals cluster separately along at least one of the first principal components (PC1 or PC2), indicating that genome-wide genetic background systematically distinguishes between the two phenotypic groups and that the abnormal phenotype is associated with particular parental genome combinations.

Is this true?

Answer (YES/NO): NO